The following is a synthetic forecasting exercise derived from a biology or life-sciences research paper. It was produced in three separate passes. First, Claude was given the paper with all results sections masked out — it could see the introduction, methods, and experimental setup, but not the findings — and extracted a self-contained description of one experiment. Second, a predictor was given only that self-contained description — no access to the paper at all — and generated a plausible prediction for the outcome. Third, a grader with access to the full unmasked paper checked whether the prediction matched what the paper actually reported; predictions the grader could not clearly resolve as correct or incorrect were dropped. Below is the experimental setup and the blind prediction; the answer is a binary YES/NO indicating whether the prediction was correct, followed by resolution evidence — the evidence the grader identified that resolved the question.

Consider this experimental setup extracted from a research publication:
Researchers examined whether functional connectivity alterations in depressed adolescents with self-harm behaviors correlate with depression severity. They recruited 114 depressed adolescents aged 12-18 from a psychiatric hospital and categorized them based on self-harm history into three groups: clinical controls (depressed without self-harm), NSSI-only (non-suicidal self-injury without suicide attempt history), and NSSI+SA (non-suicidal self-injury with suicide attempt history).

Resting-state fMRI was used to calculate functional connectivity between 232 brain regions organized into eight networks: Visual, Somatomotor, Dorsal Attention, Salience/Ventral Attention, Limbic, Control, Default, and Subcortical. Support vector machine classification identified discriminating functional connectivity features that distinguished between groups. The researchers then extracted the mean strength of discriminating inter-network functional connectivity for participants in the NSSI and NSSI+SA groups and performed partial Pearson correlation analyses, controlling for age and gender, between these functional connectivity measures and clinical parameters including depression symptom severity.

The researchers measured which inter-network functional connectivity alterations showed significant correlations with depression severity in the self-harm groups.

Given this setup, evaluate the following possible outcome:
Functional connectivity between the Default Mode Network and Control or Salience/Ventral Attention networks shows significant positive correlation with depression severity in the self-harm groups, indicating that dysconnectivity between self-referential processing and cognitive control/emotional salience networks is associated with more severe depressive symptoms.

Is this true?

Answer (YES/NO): NO